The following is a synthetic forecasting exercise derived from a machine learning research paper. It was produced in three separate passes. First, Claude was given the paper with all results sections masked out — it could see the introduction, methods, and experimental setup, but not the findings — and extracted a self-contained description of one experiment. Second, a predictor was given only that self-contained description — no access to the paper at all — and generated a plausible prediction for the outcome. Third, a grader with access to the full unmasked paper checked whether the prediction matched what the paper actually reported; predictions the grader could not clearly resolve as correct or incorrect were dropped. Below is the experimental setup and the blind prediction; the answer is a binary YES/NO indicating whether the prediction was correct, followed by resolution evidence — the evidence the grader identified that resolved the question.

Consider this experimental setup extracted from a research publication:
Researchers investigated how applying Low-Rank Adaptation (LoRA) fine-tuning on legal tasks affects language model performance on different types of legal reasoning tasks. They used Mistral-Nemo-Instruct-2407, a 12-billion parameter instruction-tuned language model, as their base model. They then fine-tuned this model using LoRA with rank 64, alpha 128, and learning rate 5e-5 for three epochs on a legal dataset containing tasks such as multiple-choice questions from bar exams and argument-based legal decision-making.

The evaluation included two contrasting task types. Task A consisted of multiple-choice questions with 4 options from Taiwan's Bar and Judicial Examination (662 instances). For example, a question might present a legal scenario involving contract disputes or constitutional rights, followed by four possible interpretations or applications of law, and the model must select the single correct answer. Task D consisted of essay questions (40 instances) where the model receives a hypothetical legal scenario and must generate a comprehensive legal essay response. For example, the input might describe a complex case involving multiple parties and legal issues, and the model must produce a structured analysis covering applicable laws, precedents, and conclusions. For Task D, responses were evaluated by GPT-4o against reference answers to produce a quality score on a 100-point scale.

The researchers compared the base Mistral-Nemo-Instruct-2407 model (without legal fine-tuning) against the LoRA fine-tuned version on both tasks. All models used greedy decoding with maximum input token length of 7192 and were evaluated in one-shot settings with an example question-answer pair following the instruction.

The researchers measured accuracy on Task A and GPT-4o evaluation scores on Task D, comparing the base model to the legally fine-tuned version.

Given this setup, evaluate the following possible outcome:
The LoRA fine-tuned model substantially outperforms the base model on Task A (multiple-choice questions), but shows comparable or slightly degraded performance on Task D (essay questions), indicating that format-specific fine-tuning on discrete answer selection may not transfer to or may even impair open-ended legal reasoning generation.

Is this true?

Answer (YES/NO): NO